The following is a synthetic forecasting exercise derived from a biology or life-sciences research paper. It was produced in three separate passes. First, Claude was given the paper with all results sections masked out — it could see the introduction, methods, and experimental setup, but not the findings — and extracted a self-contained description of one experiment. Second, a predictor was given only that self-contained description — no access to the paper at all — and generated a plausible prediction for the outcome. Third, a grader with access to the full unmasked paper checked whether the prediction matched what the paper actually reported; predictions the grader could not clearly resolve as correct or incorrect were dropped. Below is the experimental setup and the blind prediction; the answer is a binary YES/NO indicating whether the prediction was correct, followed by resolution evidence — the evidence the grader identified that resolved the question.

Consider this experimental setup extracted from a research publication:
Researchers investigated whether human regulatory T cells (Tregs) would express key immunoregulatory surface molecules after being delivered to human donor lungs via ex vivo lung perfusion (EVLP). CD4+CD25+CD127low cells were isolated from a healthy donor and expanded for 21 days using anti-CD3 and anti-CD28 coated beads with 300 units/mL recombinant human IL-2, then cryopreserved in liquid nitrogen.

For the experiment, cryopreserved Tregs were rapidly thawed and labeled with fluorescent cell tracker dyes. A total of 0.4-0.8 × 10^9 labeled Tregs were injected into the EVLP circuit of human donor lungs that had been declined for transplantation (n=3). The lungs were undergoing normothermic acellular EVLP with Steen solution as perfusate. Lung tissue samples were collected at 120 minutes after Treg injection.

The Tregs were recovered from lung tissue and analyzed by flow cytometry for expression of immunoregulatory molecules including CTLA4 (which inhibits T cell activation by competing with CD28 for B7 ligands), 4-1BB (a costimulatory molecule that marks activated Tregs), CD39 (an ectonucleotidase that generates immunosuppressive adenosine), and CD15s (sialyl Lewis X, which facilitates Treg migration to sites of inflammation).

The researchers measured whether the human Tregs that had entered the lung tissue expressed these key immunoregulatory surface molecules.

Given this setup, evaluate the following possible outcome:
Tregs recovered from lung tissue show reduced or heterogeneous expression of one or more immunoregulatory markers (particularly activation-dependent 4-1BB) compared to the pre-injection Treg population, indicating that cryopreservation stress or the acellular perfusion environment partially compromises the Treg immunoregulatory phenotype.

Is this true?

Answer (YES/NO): NO